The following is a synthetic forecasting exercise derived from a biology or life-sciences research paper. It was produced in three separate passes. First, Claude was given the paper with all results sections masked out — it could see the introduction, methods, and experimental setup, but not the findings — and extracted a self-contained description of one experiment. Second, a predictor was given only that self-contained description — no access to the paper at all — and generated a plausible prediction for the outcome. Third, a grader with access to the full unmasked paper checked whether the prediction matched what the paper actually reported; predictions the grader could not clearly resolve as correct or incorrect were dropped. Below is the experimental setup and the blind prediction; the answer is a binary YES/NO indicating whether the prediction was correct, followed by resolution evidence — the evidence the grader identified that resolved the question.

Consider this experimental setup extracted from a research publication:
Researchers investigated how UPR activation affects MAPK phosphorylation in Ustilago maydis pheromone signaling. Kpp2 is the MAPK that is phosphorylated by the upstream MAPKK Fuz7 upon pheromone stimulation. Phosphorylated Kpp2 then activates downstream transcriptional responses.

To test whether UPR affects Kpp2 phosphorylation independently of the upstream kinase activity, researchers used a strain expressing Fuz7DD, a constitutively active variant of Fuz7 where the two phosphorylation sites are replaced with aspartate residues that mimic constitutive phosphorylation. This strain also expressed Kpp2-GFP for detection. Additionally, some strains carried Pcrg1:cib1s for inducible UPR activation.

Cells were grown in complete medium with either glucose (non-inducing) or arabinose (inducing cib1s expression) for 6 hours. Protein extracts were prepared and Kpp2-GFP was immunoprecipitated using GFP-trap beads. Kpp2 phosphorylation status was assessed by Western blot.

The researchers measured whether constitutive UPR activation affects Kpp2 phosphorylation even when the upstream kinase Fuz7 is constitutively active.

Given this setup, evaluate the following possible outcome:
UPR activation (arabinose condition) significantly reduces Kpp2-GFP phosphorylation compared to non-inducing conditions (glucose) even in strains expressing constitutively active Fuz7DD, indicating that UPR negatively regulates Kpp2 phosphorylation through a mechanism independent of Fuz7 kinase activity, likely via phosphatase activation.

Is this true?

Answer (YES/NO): YES